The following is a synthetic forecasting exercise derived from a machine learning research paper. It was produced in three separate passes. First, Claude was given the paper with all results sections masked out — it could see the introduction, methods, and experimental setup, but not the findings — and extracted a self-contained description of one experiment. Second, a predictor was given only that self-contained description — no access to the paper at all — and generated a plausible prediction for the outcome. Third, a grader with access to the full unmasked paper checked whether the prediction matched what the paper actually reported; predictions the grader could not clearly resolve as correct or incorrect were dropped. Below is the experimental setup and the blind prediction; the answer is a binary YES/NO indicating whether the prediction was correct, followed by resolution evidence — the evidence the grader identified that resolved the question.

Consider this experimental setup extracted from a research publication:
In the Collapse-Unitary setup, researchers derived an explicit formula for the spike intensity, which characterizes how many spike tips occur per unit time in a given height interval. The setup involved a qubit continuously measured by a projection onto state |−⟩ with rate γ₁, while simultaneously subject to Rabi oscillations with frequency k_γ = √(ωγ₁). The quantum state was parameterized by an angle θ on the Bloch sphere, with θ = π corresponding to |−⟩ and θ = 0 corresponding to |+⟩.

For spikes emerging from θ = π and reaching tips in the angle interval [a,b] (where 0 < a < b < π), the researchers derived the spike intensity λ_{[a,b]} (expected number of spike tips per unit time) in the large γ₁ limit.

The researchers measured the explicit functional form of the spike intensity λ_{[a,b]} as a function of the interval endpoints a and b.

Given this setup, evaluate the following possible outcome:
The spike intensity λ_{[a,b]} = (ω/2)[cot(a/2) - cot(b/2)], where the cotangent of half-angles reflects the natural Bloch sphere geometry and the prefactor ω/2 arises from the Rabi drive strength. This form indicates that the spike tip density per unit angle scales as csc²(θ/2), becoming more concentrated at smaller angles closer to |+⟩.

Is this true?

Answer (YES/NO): NO